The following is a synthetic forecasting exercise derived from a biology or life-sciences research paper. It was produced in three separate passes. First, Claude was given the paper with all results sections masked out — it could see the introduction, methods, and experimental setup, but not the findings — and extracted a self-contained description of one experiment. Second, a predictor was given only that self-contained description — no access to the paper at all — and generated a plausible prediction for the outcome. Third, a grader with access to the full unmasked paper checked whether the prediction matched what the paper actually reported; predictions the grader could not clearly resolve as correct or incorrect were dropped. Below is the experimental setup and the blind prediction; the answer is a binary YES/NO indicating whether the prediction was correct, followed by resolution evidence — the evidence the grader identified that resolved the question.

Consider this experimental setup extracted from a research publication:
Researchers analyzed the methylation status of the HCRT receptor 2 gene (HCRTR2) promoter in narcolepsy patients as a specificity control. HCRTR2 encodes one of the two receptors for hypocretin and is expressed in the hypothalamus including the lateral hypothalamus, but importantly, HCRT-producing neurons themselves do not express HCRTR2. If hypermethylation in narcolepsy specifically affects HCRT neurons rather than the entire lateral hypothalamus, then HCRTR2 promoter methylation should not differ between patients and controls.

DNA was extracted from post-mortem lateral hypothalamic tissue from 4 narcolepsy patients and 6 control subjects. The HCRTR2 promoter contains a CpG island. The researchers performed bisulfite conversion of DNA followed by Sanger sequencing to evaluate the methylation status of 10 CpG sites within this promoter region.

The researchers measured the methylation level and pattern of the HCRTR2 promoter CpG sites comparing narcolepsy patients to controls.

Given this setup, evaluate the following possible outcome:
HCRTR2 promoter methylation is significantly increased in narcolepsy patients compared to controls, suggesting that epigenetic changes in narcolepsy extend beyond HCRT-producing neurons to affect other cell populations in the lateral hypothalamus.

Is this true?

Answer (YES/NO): NO